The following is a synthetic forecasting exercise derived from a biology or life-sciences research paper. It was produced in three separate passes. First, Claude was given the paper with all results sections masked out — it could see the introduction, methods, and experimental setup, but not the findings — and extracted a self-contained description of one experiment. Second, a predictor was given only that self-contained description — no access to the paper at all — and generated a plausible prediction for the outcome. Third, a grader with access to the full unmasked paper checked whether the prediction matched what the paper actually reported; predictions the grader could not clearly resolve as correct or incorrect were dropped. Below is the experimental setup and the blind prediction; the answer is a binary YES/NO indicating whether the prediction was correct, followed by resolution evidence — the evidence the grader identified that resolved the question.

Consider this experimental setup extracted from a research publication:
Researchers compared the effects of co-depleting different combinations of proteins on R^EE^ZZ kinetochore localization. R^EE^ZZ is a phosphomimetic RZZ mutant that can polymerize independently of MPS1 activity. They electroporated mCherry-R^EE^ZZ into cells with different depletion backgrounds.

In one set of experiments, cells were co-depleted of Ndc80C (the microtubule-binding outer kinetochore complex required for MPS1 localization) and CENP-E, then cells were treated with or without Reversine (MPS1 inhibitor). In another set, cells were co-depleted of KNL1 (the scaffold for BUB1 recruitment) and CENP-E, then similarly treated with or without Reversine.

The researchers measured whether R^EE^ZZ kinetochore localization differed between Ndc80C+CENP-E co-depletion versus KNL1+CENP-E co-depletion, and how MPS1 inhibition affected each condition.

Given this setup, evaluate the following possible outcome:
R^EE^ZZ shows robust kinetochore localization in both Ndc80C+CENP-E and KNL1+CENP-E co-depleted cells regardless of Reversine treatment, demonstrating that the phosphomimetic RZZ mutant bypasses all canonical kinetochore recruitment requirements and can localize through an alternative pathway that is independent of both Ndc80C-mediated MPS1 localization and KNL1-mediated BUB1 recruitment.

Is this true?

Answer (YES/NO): NO